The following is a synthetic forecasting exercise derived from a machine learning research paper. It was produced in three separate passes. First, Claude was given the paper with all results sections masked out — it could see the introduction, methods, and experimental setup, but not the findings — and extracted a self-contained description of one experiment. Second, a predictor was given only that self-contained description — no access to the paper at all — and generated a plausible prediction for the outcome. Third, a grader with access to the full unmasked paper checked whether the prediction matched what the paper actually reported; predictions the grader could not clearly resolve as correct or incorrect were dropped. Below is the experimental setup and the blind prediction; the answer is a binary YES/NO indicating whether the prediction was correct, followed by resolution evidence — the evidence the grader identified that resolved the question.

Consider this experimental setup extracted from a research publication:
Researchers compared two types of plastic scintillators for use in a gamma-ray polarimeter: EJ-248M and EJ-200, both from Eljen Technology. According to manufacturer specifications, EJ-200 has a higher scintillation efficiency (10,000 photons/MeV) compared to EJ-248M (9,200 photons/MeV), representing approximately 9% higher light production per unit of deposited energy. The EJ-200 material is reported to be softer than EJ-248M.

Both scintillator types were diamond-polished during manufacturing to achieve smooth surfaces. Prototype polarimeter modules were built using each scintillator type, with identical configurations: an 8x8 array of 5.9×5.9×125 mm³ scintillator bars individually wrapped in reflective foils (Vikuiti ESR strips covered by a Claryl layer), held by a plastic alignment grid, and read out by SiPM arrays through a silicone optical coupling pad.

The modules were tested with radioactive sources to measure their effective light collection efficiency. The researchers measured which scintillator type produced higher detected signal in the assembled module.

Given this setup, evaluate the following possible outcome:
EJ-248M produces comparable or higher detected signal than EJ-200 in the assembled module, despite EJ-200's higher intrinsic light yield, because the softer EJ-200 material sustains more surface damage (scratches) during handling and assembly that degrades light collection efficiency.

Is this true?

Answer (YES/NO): NO